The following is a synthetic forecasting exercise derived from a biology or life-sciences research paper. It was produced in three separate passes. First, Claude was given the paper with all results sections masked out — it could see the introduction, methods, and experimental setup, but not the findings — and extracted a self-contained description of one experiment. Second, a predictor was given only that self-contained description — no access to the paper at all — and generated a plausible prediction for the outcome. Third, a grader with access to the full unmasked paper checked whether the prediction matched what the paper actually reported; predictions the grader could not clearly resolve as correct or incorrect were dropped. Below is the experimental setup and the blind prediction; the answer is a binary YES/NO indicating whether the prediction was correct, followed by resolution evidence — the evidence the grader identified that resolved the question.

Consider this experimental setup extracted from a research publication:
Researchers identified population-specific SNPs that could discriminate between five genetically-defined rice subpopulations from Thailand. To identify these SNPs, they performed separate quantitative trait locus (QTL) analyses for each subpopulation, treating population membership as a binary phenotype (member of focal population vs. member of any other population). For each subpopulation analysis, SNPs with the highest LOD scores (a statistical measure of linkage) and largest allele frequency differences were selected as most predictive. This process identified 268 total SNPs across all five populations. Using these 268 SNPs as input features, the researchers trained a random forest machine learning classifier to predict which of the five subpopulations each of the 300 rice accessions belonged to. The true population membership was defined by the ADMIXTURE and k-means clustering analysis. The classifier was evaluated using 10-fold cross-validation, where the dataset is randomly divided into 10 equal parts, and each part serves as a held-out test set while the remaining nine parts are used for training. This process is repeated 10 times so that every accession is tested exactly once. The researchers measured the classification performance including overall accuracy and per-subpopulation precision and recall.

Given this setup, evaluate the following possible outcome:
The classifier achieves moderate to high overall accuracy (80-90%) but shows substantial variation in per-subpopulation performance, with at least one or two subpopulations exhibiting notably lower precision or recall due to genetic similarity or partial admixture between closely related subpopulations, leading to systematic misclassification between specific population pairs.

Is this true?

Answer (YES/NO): YES